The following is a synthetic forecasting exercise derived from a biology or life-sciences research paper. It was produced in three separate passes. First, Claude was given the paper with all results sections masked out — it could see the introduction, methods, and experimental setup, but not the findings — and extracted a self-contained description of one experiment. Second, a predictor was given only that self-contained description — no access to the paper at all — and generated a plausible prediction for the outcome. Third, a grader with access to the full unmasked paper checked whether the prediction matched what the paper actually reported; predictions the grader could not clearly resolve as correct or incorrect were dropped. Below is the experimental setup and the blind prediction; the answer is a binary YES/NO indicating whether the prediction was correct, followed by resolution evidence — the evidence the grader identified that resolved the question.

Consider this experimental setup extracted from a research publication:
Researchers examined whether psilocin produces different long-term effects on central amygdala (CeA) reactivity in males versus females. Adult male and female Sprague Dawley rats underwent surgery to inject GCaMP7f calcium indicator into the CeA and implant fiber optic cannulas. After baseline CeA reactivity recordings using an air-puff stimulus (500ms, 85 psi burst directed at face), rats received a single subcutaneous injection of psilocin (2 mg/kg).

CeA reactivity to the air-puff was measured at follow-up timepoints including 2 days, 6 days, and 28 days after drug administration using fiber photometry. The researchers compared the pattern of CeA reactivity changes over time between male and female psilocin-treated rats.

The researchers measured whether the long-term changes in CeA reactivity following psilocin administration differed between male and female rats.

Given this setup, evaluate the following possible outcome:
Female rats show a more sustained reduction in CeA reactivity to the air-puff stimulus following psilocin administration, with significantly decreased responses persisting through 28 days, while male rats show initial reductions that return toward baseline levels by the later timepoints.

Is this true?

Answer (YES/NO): NO